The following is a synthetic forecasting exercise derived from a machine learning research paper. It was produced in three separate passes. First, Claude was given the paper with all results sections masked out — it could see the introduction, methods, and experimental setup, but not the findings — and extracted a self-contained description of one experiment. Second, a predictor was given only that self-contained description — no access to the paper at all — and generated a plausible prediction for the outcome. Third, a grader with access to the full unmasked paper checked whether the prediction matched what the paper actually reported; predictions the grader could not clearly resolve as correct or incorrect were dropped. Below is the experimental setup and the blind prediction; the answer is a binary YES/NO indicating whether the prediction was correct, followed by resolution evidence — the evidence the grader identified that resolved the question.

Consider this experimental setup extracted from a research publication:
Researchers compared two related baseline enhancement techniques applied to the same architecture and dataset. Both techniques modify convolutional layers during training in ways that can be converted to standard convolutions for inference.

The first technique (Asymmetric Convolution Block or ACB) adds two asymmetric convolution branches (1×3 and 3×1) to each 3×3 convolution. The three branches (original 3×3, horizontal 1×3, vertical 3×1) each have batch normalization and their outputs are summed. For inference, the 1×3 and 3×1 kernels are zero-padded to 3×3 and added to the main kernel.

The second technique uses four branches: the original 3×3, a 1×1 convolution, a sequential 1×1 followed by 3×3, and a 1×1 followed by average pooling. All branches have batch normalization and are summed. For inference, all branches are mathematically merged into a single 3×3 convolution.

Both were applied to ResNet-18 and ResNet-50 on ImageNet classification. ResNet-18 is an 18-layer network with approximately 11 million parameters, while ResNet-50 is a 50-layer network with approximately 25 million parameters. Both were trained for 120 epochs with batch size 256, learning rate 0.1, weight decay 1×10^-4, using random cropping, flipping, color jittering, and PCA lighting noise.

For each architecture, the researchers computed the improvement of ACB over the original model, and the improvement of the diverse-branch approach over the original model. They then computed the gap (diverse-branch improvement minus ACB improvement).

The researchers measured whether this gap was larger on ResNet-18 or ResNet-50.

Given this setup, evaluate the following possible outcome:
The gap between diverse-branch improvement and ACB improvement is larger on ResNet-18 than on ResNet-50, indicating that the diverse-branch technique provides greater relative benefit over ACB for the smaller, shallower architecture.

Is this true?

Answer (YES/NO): YES